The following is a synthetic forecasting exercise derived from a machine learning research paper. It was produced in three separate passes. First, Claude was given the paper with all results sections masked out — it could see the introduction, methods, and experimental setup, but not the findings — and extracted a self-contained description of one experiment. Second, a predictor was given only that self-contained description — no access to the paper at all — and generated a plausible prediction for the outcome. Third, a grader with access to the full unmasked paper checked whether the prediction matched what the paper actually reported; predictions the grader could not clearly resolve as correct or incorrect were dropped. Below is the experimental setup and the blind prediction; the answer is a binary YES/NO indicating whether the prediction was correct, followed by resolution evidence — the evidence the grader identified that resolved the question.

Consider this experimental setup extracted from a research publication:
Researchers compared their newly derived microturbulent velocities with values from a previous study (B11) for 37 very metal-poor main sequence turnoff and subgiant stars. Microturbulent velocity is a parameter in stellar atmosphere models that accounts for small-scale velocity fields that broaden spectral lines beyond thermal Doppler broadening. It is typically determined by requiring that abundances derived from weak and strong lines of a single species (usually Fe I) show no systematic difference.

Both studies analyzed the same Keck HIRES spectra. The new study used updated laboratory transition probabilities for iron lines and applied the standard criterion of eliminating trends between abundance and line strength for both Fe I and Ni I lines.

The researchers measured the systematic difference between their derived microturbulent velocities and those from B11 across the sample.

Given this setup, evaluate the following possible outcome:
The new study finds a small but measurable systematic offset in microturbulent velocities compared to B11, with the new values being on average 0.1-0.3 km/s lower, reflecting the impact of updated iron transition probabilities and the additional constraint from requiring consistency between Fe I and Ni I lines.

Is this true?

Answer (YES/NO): YES